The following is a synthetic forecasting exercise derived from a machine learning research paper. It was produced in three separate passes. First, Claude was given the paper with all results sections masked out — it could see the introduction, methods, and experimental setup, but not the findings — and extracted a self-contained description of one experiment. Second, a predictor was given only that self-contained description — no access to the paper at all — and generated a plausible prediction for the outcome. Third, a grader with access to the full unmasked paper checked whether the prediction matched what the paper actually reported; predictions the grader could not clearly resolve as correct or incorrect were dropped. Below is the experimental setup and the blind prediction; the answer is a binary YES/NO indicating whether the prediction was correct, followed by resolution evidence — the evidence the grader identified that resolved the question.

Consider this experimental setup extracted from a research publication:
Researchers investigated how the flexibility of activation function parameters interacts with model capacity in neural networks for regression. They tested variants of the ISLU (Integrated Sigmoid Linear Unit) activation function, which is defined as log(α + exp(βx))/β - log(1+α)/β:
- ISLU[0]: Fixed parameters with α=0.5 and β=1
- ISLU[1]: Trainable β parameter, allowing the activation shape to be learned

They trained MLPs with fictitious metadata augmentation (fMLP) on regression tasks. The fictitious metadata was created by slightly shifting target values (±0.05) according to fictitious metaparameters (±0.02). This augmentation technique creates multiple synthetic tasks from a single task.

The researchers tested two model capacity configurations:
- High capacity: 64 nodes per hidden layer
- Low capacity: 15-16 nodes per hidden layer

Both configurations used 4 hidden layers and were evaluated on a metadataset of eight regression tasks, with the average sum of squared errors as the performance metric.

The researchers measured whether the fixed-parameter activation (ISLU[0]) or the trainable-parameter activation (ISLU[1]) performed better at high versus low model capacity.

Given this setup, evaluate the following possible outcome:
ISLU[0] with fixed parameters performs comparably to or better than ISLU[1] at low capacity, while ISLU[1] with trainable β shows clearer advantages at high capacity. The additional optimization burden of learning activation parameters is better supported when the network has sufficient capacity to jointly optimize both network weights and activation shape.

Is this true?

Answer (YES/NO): NO